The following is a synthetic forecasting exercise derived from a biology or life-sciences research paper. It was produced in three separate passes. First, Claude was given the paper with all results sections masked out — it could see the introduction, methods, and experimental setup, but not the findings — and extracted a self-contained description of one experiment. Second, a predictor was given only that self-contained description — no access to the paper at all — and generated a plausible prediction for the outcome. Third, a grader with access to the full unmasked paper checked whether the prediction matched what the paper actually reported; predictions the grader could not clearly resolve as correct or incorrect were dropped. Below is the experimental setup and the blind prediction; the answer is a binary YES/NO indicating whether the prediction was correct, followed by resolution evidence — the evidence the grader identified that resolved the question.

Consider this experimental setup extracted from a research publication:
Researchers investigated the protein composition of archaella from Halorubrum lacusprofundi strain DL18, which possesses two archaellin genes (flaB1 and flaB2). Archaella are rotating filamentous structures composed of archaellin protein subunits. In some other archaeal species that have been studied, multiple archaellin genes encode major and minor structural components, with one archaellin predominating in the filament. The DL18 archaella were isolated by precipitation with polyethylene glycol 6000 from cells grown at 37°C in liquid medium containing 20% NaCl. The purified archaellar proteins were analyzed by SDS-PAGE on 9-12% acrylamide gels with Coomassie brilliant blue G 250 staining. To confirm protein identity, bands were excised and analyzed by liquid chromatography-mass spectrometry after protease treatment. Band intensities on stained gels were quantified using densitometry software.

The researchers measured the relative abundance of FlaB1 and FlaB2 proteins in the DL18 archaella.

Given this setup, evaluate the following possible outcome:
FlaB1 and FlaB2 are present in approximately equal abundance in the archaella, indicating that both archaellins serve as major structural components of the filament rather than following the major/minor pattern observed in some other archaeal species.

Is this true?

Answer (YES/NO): YES